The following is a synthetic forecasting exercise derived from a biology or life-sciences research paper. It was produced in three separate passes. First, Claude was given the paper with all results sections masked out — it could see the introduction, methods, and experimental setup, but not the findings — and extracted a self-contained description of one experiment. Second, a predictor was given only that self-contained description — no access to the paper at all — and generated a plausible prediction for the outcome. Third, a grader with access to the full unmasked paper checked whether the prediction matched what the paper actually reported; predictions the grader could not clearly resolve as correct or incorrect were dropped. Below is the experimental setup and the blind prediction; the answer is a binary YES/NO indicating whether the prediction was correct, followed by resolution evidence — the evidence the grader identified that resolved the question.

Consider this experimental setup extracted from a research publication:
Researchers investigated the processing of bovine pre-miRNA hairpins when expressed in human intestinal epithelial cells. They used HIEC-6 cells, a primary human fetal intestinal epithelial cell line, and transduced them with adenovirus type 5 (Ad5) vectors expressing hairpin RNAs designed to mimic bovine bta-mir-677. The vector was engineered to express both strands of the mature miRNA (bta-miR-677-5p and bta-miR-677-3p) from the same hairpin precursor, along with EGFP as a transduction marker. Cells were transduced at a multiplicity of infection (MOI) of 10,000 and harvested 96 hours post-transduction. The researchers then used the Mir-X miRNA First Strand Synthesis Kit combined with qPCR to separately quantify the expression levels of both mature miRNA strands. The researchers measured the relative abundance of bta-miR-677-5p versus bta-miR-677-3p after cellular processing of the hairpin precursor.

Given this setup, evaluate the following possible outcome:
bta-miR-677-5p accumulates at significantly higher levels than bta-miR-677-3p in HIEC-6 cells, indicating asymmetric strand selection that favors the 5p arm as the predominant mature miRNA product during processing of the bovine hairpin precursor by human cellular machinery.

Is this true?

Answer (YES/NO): YES